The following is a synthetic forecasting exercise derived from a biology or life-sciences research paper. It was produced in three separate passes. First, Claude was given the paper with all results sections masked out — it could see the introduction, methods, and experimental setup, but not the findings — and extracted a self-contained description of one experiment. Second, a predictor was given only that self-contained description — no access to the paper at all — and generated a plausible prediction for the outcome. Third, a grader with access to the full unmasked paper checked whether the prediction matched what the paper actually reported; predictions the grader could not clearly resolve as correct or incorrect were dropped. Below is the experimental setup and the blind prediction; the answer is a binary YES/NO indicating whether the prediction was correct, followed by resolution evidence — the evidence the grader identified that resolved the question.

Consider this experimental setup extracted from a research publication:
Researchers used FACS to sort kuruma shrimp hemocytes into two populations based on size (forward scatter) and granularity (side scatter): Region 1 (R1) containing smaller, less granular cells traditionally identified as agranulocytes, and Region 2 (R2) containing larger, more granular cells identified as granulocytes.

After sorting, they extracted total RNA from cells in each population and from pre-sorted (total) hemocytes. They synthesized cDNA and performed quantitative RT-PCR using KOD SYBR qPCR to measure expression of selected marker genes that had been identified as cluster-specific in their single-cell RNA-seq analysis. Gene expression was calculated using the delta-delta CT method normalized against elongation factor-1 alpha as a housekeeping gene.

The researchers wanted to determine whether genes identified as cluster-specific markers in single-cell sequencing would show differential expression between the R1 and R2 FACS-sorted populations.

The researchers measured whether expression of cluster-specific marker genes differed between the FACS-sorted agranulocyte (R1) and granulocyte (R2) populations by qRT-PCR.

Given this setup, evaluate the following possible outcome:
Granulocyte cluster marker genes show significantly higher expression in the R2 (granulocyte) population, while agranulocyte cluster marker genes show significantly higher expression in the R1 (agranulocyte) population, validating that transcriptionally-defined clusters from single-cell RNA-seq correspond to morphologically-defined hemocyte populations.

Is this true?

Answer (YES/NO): NO